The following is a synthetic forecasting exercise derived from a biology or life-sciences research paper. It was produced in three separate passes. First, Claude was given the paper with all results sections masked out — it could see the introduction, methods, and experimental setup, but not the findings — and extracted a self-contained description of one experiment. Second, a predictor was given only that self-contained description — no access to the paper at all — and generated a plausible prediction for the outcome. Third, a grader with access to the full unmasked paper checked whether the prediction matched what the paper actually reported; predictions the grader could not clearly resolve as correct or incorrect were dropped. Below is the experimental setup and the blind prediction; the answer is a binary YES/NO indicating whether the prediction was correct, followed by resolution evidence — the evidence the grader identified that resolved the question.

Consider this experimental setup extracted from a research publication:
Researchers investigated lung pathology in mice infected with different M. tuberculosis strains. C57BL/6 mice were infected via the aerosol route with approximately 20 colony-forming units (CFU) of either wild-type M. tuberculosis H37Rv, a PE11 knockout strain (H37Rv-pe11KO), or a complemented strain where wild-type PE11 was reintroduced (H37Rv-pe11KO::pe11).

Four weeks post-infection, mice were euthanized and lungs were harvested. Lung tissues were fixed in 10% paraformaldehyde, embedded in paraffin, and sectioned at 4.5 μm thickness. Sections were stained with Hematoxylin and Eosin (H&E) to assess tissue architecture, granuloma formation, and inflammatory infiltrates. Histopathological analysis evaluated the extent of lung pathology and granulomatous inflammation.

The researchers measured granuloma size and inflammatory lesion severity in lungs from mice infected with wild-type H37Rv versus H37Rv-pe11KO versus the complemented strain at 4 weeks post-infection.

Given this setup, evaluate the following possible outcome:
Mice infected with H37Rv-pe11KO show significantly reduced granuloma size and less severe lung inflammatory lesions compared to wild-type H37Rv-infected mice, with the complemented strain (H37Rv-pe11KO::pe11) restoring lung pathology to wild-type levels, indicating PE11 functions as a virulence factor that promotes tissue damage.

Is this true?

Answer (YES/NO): YES